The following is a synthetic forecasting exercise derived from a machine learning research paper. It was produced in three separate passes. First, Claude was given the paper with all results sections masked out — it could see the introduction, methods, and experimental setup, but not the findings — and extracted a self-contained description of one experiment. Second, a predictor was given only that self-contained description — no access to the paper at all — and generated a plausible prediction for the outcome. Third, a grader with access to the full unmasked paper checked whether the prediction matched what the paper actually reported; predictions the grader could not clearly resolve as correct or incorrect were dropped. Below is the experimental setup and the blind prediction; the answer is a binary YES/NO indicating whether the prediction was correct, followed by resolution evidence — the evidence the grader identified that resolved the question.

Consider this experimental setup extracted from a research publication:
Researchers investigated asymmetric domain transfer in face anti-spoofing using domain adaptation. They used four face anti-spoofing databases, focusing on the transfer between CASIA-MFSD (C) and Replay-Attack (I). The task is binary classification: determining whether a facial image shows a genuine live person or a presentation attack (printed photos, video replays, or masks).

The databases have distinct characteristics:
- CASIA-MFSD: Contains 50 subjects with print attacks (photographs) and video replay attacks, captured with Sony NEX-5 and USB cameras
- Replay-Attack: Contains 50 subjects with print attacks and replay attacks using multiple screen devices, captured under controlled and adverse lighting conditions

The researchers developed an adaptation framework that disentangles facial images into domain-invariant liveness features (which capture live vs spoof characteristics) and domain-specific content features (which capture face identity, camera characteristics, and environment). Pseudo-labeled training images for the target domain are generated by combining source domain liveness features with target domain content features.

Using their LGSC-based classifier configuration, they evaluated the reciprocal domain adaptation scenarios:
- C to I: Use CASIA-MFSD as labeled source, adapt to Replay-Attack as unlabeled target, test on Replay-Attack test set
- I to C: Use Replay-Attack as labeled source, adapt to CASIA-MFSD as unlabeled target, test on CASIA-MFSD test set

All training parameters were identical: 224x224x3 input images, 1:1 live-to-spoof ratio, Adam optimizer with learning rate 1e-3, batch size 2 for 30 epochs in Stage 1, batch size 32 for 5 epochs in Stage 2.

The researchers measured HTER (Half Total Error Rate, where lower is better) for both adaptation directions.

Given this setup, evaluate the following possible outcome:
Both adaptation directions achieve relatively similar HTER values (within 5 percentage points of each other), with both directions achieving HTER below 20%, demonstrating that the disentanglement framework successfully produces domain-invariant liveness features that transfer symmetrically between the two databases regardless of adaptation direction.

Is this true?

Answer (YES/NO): NO